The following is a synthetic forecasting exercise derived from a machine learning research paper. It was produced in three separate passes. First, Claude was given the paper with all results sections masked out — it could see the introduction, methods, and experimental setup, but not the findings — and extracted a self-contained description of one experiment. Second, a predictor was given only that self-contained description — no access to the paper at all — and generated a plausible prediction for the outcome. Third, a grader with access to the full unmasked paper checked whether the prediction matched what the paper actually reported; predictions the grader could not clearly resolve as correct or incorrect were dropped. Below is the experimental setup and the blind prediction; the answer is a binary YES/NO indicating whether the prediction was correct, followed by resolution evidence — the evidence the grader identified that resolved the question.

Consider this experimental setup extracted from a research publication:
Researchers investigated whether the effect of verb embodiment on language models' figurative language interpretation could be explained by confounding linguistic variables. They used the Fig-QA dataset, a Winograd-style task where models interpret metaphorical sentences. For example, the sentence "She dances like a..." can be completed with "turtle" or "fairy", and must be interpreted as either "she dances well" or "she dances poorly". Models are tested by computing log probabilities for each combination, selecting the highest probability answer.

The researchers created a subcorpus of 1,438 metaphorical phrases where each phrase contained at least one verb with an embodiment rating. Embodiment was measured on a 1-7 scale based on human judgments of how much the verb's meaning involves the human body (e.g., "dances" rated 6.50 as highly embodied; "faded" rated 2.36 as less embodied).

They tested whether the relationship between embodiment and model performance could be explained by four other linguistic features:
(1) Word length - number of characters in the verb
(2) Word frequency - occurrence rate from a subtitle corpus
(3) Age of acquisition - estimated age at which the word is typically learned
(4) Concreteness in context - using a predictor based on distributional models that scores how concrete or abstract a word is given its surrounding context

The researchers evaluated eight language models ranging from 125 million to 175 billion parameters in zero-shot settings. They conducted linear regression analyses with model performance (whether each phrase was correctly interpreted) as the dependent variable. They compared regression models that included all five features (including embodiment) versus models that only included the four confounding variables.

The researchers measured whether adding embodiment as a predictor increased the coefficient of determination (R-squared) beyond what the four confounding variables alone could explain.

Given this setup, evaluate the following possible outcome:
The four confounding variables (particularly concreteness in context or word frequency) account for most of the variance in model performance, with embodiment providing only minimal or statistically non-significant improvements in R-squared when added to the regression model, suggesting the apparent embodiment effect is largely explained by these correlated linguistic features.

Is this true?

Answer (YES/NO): NO